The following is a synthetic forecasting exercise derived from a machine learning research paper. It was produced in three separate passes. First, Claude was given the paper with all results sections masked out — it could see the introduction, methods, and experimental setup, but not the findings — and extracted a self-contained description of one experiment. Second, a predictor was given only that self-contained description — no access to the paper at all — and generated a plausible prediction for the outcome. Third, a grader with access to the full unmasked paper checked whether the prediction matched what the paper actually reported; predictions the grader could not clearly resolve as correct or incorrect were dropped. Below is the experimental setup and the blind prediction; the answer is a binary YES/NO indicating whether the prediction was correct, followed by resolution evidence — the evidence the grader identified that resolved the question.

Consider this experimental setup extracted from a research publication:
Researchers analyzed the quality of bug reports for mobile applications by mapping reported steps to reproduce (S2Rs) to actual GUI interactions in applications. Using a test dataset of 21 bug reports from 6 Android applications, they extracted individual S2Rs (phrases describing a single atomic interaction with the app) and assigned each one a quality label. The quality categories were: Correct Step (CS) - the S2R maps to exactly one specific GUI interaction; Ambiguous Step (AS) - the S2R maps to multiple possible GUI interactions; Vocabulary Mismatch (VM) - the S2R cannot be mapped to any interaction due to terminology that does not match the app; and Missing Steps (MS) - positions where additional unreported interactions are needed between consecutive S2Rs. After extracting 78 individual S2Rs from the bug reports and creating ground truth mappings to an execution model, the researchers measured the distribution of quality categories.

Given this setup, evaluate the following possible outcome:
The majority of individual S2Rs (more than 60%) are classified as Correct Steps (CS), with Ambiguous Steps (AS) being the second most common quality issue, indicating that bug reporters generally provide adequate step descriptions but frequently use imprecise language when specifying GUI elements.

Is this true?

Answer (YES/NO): NO